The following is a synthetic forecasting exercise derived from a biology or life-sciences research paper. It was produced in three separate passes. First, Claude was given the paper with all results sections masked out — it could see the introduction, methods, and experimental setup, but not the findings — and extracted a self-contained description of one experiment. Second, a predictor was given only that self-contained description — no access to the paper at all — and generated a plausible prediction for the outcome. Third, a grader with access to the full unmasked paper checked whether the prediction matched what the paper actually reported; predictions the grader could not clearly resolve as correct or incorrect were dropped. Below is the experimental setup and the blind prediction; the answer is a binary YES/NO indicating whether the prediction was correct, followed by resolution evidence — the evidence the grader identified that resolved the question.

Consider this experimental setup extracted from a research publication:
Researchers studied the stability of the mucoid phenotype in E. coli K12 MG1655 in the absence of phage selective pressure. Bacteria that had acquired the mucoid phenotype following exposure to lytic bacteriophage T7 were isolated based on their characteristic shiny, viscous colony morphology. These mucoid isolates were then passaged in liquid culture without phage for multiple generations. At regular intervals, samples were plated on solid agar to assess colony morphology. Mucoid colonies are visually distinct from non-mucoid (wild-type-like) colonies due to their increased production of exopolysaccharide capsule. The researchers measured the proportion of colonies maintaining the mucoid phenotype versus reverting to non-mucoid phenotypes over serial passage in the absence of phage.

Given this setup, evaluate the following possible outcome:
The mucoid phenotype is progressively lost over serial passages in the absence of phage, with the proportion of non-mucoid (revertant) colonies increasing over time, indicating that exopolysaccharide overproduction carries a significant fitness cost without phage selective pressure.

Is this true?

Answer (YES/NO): YES